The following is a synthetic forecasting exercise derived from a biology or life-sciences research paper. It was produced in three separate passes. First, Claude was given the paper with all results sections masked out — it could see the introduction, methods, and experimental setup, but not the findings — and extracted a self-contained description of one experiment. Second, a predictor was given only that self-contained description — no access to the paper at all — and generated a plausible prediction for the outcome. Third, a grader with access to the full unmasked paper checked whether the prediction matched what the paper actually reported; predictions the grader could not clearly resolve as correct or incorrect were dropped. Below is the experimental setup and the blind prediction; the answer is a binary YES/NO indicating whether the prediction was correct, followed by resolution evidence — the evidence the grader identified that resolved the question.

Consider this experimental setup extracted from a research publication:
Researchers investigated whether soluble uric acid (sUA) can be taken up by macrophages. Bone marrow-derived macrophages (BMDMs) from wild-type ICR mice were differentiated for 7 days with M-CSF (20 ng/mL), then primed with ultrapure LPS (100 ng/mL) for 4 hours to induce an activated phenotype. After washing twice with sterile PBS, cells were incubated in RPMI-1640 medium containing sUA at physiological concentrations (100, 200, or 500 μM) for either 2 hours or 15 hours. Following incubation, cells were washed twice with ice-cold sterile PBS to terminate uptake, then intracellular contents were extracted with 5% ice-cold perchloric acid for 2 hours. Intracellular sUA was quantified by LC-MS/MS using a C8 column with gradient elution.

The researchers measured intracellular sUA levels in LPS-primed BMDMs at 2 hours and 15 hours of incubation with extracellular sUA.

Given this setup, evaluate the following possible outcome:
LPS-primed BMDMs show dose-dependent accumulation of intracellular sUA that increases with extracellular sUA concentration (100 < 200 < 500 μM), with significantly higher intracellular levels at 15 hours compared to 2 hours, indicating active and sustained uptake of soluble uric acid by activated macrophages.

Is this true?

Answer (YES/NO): NO